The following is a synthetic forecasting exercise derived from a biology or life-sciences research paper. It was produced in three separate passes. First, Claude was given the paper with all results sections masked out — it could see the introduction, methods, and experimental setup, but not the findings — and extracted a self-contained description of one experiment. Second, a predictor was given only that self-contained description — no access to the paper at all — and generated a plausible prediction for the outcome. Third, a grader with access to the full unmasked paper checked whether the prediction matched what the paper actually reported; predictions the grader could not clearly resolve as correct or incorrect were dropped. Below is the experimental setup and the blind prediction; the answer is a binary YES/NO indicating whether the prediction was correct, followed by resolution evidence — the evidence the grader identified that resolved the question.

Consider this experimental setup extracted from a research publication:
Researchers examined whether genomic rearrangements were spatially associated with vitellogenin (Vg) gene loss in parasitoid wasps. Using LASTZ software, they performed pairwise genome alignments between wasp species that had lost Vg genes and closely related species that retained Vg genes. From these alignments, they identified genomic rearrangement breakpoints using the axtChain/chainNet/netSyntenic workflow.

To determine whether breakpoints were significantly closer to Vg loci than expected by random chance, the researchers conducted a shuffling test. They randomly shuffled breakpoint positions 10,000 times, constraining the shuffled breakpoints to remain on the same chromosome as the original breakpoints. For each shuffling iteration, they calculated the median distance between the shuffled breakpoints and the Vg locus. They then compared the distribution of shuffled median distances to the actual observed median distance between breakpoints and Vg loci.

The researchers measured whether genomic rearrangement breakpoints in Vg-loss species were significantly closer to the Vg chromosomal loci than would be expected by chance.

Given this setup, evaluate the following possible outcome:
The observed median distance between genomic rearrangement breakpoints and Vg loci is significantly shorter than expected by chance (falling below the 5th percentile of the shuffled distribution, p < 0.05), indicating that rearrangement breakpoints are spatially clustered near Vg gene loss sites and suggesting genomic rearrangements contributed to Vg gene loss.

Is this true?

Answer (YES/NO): YES